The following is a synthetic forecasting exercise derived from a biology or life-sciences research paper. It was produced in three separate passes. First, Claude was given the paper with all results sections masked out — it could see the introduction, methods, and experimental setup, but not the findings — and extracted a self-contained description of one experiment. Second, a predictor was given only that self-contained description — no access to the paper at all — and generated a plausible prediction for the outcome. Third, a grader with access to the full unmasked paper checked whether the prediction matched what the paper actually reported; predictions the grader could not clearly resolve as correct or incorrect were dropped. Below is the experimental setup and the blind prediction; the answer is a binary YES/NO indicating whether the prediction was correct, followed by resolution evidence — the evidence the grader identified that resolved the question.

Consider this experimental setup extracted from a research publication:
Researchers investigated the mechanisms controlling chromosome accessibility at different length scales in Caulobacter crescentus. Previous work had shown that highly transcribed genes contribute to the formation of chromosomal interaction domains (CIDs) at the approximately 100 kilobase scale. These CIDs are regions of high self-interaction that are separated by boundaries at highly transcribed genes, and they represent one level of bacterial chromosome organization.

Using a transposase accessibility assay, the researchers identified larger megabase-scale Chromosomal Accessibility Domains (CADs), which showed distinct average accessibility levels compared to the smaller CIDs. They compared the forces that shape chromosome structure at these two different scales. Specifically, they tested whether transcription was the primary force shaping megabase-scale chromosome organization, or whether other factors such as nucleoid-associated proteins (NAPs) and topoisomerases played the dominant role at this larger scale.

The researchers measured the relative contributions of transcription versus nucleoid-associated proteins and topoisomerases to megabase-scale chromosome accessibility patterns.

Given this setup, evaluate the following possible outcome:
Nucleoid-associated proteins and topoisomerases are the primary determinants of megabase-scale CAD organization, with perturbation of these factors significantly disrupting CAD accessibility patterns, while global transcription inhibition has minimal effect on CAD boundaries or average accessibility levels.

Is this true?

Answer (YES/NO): NO